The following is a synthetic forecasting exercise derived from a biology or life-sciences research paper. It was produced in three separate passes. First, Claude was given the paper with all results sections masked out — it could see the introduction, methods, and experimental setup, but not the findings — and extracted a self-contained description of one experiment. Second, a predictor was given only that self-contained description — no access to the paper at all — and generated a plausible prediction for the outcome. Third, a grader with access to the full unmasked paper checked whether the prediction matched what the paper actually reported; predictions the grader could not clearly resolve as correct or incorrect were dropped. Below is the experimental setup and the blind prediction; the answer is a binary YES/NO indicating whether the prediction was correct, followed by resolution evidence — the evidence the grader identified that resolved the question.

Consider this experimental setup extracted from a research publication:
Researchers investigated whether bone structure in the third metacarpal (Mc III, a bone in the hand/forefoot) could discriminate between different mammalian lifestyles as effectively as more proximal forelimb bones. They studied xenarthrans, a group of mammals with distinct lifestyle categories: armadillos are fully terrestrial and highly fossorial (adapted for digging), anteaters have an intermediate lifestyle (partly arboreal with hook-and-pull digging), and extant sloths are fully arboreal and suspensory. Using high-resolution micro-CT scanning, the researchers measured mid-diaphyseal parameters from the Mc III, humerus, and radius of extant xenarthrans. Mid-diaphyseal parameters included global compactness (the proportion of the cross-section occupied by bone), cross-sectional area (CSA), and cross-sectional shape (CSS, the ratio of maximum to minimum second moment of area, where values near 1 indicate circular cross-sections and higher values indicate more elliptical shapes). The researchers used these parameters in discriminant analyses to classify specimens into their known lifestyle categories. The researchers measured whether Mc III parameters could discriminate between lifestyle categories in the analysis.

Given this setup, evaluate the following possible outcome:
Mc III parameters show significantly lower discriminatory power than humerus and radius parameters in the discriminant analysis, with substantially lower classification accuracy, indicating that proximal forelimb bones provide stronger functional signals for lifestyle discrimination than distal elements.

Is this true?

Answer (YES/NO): NO